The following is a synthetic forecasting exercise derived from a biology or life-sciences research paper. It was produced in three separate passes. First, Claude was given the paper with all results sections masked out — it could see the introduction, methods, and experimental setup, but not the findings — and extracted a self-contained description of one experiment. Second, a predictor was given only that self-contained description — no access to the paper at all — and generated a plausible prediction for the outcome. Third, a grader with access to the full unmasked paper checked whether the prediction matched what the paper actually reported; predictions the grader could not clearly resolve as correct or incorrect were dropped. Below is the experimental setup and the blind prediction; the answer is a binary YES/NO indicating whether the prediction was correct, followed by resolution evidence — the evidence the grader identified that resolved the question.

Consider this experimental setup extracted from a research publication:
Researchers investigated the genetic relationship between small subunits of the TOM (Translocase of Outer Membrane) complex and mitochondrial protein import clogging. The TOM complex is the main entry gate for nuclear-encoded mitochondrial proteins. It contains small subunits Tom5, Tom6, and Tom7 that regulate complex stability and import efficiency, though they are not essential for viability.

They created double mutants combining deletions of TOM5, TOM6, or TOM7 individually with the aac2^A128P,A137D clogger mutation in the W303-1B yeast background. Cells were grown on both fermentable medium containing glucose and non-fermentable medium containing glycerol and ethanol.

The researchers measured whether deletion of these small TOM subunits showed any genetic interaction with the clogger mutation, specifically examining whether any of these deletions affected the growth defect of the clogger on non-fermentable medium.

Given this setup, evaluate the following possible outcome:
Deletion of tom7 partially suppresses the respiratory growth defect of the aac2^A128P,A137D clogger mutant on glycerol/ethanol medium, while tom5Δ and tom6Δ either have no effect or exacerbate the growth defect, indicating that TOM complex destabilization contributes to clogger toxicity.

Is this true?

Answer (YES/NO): NO